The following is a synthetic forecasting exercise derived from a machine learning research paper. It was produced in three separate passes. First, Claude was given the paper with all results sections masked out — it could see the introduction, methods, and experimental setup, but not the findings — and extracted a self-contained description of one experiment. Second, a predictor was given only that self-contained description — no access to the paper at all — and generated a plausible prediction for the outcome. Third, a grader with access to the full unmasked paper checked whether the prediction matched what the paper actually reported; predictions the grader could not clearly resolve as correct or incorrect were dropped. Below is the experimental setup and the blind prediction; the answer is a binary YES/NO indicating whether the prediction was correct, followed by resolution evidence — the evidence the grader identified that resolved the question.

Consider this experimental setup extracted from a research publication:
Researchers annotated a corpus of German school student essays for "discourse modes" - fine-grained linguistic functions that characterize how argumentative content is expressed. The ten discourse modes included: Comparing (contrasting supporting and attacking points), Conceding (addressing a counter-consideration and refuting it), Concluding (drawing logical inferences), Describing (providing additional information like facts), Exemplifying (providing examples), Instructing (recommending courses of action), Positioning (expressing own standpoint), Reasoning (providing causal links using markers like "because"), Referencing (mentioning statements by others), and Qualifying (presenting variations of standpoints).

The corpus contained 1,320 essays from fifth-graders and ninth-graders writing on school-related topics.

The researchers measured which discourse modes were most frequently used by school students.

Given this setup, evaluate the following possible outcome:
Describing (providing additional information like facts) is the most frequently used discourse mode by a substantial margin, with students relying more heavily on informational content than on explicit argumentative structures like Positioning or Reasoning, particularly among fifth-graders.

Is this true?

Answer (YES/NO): NO